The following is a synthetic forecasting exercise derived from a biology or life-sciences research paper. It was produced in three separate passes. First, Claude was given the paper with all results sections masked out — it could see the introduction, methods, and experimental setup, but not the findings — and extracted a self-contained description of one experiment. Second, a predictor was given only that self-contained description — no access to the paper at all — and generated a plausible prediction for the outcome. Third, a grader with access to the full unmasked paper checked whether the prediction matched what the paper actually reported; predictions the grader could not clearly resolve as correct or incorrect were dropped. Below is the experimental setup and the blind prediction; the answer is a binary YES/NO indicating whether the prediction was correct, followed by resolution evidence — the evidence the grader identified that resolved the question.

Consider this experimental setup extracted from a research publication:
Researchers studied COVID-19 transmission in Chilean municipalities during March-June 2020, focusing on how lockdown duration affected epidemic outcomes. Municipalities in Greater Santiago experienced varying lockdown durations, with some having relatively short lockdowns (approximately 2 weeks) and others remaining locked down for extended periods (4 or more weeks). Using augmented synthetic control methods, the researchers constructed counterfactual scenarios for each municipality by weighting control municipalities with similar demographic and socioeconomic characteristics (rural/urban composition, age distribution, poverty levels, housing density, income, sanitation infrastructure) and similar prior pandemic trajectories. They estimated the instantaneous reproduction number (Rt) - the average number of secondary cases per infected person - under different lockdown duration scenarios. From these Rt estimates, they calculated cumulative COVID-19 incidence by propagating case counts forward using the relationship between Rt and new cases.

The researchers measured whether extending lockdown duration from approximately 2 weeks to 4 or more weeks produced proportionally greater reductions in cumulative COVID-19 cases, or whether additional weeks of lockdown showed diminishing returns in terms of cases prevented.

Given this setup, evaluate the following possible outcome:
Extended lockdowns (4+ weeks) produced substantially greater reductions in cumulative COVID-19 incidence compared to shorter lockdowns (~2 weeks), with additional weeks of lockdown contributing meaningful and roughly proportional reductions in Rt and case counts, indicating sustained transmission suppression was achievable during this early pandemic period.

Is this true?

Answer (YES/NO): NO